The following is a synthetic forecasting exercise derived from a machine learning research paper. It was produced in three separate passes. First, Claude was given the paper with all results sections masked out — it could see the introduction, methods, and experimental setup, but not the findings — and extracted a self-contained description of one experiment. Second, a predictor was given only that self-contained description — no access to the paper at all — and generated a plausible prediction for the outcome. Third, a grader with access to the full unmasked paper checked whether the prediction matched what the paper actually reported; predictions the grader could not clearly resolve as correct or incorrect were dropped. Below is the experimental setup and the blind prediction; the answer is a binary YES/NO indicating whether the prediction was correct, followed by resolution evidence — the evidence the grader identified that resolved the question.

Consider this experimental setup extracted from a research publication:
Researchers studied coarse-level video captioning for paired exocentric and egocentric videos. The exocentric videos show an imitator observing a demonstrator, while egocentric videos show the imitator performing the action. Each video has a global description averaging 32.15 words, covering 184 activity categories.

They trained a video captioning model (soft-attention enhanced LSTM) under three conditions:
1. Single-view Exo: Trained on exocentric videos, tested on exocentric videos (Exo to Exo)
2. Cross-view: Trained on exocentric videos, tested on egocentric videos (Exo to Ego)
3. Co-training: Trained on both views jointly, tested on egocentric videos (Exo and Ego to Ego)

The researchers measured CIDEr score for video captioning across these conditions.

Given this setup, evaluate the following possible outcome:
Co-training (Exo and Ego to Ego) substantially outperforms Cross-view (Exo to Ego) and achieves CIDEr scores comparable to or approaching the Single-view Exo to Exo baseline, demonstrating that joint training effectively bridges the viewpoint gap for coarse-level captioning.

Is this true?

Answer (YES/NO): NO